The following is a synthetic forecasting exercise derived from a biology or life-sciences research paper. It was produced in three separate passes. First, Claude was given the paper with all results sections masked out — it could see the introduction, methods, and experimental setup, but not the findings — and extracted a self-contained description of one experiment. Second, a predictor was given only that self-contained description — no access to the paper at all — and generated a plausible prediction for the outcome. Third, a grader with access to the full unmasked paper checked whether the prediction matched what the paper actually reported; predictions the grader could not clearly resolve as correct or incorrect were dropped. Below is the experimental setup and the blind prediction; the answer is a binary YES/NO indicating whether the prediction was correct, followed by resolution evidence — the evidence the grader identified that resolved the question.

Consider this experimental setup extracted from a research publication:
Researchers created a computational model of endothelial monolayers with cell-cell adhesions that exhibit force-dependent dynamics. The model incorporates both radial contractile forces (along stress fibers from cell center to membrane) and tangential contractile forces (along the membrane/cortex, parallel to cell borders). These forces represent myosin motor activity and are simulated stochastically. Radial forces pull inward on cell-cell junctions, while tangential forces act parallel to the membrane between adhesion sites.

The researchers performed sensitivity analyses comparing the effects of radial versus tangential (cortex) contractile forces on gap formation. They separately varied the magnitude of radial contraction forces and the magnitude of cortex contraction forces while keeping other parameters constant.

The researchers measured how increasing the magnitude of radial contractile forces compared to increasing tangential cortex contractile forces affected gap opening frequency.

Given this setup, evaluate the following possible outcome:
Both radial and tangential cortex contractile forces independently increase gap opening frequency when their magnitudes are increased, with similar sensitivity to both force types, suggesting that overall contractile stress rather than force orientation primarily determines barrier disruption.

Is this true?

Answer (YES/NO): YES